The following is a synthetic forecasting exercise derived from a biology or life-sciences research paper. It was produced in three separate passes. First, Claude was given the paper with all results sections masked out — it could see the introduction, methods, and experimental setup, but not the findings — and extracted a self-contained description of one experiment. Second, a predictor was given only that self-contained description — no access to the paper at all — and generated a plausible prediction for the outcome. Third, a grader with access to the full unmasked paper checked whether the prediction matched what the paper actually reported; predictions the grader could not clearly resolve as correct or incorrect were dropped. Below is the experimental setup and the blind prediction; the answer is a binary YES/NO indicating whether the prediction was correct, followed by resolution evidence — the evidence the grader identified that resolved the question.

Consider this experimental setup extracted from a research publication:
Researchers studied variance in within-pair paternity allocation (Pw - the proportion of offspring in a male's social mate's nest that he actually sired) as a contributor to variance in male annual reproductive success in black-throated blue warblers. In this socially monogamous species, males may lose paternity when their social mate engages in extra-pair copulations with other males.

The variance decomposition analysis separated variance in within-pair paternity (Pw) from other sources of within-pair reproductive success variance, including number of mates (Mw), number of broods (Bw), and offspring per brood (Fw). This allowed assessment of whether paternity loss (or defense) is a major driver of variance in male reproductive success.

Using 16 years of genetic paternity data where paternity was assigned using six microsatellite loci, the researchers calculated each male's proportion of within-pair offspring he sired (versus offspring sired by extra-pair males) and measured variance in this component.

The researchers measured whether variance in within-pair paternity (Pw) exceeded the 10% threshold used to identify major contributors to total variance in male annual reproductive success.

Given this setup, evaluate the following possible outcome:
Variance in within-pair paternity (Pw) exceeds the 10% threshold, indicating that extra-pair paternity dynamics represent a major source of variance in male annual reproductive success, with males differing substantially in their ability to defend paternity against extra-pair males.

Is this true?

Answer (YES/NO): YES